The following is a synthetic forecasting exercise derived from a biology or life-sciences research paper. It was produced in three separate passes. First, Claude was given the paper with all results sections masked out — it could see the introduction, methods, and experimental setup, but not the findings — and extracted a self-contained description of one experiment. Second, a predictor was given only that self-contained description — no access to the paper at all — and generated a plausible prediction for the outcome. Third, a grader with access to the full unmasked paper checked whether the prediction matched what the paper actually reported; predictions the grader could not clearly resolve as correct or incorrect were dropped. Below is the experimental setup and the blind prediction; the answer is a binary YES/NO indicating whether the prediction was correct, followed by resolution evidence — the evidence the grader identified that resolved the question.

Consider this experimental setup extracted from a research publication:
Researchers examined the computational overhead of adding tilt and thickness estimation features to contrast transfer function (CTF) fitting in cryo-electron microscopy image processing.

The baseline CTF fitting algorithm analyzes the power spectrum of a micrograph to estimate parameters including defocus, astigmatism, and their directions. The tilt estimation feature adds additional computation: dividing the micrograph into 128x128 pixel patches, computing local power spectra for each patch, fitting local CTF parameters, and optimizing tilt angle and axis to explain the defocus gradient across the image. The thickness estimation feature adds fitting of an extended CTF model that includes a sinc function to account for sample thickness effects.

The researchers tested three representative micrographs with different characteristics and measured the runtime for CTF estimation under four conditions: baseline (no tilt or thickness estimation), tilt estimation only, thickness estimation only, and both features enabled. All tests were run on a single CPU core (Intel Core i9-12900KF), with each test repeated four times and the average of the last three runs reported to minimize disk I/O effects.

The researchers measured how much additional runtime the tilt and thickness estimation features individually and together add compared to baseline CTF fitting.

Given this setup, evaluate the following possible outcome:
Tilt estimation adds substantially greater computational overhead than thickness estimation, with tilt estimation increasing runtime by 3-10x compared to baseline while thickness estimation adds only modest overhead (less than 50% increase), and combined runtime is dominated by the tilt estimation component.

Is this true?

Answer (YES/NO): NO